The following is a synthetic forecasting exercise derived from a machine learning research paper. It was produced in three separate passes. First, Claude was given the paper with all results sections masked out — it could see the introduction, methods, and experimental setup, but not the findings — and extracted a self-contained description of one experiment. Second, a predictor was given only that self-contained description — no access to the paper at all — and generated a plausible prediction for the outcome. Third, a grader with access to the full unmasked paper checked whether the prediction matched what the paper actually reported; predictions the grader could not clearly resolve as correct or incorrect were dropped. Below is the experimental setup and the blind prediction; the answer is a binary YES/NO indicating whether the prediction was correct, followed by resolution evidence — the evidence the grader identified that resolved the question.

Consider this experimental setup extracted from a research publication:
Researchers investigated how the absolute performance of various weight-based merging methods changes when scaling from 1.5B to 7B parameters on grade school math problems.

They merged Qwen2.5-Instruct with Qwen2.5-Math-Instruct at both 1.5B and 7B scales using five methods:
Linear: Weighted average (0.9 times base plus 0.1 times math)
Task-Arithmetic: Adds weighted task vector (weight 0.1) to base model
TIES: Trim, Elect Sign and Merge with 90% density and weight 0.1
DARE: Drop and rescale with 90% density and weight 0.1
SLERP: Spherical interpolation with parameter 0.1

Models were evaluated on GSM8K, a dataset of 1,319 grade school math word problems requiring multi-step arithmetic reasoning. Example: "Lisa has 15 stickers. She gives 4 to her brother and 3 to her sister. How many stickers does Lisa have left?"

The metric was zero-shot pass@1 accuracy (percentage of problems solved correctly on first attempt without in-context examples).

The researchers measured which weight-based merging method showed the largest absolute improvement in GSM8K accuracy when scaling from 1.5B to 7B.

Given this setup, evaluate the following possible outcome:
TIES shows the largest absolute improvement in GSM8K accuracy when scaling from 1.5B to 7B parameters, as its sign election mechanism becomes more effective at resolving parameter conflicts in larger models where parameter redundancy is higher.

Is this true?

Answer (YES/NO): NO